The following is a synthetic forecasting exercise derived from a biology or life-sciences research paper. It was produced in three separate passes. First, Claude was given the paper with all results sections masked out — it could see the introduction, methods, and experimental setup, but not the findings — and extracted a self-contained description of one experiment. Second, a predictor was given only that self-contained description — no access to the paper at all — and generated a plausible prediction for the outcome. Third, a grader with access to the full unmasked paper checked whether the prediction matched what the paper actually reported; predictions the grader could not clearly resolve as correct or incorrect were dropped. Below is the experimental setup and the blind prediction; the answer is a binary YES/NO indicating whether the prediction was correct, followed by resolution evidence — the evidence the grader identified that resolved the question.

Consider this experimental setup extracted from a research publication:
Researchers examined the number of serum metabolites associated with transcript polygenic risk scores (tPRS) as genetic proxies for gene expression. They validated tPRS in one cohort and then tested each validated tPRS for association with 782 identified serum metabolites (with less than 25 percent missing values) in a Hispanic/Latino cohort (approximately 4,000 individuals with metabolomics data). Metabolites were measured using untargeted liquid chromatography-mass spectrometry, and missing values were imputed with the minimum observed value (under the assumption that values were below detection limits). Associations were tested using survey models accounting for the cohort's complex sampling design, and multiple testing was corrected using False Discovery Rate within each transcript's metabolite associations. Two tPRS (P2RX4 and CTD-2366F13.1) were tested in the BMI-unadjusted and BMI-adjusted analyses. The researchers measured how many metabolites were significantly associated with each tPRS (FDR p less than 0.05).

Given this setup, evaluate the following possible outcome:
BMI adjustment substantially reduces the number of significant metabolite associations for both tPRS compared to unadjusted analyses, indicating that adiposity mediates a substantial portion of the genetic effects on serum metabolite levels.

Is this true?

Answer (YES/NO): NO